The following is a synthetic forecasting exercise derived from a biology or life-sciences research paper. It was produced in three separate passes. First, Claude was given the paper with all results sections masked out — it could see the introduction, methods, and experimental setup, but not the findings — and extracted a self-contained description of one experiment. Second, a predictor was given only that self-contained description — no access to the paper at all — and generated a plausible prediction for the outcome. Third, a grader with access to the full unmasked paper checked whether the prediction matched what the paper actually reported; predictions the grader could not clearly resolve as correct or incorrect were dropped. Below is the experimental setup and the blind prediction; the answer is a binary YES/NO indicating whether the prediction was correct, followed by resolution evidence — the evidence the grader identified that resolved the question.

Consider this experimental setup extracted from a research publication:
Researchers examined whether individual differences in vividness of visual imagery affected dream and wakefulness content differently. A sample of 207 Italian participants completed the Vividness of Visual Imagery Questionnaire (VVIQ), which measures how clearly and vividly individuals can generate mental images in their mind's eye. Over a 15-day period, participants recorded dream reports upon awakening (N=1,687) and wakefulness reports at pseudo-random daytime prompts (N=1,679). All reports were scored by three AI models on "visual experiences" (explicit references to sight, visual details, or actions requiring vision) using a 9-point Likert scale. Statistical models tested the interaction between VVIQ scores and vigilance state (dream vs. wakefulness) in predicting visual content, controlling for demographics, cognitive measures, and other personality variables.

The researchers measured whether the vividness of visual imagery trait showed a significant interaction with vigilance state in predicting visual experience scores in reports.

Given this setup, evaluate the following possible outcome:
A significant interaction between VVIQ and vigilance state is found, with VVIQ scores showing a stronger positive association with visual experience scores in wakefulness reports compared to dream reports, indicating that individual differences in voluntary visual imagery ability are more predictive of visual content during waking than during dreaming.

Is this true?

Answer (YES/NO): NO